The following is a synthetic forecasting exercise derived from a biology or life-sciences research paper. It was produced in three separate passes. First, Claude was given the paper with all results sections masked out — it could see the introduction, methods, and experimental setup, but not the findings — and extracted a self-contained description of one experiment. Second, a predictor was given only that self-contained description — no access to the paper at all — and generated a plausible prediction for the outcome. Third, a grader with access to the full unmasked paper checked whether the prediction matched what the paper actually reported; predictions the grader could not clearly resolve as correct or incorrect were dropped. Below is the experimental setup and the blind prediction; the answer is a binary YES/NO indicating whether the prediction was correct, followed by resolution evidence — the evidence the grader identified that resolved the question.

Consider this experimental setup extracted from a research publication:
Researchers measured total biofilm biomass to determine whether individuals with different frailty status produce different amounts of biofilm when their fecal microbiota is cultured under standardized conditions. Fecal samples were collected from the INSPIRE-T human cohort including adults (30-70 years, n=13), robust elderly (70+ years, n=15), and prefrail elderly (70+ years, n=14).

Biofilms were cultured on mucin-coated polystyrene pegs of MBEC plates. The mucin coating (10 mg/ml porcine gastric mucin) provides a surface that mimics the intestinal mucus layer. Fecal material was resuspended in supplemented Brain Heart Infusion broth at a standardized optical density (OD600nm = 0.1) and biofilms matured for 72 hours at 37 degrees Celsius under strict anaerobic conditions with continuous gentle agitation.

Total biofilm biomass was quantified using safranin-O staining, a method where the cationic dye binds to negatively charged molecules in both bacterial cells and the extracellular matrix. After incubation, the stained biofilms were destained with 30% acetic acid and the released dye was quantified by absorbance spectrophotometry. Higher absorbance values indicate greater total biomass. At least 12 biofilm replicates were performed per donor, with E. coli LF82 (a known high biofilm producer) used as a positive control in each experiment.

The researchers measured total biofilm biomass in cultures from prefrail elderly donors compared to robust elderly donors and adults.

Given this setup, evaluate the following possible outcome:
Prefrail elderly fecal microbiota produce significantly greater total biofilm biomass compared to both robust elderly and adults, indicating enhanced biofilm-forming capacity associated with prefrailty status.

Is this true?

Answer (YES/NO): NO